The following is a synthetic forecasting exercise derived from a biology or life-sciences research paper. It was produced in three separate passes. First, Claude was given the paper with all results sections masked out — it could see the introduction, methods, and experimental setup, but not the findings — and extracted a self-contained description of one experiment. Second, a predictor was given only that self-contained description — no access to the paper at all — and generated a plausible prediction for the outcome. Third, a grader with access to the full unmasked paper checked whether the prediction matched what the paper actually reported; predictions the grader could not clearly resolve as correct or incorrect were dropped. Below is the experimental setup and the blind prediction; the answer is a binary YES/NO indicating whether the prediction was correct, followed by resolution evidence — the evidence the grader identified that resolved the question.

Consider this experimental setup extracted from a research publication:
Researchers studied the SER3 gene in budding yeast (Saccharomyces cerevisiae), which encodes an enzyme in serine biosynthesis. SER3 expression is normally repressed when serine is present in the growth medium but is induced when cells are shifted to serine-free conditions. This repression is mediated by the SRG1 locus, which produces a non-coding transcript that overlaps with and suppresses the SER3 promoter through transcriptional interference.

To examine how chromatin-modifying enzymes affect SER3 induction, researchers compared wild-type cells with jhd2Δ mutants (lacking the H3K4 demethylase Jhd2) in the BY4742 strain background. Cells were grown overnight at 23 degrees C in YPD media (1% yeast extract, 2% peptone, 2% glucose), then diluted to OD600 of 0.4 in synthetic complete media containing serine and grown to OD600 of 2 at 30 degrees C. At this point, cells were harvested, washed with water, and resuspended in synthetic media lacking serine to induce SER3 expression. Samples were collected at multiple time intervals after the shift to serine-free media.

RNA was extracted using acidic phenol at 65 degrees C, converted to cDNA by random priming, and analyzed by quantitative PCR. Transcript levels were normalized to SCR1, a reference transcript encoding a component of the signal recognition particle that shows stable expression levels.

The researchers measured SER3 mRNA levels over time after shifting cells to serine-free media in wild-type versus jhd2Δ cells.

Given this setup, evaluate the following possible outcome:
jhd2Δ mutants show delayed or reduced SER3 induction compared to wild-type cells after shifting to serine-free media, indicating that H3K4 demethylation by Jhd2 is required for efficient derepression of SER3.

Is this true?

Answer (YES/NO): NO